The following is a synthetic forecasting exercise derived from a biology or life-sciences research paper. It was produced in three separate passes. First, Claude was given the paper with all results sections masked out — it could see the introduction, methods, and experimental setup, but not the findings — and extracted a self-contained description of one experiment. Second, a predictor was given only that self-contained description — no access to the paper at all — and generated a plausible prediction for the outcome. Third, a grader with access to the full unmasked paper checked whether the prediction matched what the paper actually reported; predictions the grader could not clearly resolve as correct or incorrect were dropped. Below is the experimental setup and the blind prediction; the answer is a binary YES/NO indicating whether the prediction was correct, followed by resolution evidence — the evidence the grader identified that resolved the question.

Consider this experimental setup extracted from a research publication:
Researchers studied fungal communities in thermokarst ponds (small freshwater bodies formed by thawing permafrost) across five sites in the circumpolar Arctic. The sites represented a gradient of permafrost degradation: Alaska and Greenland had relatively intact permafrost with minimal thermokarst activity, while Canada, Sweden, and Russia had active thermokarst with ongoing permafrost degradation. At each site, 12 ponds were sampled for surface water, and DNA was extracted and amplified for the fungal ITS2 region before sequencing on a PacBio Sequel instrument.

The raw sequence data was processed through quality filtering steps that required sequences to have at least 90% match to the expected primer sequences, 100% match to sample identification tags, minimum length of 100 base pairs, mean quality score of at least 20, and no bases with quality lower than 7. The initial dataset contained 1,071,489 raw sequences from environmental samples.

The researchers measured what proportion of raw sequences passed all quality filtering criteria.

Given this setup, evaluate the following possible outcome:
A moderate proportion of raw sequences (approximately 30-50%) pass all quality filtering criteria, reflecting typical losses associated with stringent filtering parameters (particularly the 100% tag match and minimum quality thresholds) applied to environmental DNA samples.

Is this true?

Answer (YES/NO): NO